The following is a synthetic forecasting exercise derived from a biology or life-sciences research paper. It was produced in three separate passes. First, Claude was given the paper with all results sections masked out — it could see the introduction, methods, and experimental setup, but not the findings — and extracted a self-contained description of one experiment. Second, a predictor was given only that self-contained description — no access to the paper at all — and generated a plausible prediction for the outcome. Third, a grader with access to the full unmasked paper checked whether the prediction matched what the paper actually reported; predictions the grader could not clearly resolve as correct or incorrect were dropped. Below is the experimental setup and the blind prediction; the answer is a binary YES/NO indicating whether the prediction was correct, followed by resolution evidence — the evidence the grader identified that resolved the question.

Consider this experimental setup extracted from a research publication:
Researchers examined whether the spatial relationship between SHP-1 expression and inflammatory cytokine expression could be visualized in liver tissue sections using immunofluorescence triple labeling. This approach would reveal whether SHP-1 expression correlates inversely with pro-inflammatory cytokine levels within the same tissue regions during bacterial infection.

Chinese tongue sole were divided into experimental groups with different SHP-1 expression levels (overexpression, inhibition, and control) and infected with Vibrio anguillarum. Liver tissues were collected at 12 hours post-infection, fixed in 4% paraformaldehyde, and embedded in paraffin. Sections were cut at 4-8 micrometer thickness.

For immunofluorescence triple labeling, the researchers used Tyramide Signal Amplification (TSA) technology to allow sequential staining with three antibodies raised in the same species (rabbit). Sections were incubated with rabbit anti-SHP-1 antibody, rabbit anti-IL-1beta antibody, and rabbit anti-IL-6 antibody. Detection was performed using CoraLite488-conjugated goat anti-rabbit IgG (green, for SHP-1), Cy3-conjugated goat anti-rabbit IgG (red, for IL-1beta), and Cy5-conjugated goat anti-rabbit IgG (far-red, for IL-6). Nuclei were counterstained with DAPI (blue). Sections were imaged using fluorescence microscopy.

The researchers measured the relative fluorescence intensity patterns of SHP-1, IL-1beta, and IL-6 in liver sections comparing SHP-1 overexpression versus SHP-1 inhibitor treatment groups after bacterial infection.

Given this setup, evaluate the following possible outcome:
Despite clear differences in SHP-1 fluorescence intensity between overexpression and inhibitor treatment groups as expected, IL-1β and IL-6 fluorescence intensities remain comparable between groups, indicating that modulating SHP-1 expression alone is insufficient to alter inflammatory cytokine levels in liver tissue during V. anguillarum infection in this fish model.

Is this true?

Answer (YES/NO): NO